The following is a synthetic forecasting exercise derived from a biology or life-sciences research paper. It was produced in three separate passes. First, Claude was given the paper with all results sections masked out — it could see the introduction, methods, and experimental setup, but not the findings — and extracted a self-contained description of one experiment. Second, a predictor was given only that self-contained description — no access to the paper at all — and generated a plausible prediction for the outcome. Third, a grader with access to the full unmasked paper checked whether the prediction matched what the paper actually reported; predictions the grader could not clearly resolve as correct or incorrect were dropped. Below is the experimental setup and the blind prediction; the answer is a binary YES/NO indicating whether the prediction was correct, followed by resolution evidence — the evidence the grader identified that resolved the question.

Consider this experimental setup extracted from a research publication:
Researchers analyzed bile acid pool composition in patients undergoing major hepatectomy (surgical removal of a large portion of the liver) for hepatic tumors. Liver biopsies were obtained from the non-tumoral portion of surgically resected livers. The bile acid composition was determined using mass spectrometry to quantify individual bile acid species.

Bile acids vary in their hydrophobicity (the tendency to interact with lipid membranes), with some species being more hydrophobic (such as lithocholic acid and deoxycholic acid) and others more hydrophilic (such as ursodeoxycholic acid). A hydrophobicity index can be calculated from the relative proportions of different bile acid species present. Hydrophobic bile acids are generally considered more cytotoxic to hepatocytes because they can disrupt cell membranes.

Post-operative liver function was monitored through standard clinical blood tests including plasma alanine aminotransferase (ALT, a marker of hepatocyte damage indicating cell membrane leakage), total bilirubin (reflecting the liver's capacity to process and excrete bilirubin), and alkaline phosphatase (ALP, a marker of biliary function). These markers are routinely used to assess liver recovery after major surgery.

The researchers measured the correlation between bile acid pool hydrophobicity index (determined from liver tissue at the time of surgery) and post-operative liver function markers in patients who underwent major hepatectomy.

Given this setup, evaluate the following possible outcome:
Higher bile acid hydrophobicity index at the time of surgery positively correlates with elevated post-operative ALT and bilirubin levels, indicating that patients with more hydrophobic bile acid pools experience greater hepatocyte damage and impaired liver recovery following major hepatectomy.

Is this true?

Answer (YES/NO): YES